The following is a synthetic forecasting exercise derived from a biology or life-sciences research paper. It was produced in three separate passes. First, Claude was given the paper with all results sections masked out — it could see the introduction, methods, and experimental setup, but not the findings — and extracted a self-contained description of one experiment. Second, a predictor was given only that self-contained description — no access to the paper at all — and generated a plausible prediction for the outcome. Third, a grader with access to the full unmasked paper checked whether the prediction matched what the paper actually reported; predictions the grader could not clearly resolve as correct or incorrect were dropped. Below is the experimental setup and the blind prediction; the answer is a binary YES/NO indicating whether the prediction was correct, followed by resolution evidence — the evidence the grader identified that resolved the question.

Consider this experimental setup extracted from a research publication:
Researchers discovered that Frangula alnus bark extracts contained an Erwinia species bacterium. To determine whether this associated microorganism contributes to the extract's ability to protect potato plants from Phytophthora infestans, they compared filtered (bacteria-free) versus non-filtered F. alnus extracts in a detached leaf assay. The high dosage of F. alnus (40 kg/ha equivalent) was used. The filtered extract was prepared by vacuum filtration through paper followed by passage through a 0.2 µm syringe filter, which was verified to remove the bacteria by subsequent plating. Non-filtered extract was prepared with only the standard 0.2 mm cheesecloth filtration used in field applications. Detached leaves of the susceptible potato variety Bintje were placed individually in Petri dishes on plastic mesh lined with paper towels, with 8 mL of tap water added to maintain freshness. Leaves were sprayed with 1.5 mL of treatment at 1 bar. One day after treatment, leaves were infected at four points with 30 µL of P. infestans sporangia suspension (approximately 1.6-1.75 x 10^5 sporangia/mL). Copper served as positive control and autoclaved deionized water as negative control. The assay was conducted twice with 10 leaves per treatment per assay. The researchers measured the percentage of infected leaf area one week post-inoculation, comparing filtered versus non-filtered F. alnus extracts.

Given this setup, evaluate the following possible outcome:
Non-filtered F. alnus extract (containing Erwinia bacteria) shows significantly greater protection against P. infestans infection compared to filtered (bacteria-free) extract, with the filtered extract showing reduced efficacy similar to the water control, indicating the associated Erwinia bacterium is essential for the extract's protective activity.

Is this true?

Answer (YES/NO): NO